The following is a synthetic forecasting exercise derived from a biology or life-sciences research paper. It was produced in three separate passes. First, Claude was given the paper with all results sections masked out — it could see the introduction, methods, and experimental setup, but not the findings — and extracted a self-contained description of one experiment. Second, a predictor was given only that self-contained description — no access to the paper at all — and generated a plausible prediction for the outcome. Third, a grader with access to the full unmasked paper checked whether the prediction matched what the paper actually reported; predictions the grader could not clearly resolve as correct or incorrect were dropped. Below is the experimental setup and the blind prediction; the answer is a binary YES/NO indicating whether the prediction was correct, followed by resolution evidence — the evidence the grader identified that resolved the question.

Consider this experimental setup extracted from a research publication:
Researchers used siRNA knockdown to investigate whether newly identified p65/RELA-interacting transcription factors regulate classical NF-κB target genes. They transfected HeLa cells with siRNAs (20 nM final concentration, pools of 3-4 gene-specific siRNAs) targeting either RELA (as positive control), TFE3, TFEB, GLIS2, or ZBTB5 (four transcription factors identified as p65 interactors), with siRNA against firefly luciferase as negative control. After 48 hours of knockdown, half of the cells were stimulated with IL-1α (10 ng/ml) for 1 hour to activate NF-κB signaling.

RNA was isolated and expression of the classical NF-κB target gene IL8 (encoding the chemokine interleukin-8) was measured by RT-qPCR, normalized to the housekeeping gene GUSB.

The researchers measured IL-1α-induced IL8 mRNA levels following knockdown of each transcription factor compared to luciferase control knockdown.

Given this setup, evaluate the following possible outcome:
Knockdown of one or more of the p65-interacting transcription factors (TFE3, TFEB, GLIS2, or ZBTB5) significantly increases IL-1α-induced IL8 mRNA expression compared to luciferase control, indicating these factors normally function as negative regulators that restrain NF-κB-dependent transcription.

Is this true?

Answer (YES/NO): NO